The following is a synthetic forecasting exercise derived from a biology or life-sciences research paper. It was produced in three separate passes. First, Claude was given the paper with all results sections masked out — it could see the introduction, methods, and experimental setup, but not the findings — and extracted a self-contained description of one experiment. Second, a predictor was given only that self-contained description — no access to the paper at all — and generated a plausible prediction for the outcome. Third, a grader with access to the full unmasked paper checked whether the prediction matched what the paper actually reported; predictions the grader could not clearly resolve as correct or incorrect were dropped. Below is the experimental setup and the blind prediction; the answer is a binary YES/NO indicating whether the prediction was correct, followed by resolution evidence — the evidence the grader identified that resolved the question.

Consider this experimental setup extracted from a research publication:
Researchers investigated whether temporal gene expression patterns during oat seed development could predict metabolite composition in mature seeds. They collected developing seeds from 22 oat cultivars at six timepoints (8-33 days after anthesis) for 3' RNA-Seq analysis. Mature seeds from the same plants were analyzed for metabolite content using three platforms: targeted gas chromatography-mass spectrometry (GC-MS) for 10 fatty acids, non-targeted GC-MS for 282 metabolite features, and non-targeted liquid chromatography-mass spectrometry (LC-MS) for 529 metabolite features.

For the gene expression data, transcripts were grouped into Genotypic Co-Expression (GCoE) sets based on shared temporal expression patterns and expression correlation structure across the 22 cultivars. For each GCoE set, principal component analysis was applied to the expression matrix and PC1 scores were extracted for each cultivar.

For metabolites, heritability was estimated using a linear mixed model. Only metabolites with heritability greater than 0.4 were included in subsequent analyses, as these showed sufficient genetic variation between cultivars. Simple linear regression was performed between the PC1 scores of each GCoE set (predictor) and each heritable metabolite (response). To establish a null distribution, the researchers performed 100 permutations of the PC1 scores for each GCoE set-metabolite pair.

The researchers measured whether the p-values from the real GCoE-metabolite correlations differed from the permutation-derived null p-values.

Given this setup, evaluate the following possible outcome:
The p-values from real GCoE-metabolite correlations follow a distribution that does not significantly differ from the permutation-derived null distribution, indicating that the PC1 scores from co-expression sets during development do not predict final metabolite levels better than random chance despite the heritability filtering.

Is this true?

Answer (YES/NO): NO